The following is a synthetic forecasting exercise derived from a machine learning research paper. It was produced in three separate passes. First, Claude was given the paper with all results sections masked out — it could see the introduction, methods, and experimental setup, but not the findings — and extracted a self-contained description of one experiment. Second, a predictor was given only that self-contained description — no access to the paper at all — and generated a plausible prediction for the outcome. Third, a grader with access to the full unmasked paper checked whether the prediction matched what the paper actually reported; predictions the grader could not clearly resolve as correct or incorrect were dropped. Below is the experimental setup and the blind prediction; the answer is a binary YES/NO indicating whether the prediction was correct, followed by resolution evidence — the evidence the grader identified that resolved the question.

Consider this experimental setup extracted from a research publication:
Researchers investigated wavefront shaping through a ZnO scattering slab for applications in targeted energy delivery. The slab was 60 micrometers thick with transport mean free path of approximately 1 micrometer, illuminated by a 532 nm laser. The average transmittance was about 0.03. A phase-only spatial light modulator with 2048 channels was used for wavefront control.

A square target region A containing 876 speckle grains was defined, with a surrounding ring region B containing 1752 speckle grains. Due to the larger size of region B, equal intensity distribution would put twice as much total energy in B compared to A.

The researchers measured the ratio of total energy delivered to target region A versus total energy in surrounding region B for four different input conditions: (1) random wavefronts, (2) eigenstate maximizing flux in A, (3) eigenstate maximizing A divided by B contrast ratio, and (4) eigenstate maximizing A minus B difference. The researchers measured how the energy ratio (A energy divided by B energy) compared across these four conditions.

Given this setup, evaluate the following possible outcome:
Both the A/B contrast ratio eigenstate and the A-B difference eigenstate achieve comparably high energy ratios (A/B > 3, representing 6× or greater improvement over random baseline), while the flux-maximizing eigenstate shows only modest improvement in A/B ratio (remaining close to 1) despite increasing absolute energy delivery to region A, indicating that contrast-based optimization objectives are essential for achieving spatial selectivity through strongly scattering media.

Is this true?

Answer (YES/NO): NO